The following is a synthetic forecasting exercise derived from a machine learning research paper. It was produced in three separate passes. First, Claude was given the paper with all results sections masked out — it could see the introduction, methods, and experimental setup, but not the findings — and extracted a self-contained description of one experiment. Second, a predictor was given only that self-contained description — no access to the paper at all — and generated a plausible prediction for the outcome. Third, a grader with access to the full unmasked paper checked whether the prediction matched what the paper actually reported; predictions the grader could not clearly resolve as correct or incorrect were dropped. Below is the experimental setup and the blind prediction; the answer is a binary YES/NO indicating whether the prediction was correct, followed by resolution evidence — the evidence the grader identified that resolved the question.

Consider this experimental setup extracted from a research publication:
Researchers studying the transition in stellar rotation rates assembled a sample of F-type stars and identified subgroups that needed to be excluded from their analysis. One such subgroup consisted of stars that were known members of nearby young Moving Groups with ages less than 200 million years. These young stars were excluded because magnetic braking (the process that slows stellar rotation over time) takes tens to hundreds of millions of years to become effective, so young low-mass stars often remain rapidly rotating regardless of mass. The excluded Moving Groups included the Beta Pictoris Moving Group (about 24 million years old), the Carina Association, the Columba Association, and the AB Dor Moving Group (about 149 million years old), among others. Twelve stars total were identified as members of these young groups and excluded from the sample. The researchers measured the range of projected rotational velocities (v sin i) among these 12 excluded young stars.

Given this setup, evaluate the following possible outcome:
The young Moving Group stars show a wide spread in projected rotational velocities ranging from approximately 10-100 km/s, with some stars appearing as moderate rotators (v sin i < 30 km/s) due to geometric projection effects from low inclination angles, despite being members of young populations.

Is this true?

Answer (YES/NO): NO